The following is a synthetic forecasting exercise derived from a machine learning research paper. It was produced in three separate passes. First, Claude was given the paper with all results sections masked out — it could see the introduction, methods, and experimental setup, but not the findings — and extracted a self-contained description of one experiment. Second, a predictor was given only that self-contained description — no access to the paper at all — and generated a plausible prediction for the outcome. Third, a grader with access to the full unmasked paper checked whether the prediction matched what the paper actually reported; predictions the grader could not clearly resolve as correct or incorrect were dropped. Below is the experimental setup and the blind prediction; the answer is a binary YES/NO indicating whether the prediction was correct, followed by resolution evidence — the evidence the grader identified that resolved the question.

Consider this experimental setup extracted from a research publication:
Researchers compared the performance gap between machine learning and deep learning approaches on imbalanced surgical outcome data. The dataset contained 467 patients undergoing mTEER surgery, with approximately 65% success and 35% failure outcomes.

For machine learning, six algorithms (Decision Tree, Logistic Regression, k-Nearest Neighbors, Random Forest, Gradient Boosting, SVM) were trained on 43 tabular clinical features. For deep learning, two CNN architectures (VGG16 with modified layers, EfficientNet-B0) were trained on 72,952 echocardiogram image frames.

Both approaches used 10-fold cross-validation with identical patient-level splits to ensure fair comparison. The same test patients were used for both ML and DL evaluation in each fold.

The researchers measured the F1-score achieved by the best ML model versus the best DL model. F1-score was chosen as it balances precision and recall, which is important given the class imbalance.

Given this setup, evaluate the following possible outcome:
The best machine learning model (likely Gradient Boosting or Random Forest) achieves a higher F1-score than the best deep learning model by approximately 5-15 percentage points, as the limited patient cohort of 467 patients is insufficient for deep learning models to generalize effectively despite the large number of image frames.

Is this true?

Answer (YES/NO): NO